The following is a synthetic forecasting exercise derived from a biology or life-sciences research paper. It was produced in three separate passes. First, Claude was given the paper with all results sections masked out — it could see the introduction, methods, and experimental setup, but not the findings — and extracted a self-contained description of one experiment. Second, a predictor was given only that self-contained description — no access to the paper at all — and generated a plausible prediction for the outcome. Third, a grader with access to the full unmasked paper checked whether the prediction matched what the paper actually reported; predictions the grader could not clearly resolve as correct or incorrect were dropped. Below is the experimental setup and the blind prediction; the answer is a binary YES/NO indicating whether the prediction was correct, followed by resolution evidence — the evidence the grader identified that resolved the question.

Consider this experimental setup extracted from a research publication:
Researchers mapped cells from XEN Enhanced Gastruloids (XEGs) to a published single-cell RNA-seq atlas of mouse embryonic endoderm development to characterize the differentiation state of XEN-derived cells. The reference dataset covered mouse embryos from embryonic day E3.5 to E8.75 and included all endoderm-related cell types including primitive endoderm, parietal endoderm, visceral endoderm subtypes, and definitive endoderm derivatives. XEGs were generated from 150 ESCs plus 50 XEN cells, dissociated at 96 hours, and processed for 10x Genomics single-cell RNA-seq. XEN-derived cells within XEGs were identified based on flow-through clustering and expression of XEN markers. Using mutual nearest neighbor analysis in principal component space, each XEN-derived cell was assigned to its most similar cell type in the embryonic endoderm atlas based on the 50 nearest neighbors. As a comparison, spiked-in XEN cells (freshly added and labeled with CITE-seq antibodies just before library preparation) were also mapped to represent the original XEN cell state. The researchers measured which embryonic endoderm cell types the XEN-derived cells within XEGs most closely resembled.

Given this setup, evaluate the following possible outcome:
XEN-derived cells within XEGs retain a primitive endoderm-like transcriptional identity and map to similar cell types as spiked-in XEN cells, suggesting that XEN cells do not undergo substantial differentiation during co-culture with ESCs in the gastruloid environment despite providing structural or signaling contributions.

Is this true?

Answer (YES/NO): NO